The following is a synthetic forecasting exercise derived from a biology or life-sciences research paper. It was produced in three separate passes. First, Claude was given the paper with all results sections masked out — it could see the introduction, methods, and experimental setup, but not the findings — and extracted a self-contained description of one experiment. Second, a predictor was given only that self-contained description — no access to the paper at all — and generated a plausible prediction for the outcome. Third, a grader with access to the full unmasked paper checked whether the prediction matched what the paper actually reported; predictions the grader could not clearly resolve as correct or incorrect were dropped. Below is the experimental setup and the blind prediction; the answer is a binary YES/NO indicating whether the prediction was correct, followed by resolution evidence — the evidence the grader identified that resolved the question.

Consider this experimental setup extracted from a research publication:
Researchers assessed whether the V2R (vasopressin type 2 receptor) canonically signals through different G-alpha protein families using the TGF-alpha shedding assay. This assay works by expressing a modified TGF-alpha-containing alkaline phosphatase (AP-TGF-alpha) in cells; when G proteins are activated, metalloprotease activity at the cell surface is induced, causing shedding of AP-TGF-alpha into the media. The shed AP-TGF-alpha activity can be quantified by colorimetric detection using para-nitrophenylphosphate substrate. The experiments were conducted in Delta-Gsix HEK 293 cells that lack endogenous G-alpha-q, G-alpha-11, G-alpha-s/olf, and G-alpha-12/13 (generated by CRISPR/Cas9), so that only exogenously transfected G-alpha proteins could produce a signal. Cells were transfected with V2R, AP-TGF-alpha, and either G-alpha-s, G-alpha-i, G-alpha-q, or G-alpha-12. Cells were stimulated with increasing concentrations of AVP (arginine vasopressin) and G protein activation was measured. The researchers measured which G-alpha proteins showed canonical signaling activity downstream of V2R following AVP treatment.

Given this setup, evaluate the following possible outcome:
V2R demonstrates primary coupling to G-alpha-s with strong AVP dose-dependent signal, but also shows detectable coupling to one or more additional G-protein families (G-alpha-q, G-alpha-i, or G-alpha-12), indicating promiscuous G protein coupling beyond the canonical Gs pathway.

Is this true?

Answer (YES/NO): NO